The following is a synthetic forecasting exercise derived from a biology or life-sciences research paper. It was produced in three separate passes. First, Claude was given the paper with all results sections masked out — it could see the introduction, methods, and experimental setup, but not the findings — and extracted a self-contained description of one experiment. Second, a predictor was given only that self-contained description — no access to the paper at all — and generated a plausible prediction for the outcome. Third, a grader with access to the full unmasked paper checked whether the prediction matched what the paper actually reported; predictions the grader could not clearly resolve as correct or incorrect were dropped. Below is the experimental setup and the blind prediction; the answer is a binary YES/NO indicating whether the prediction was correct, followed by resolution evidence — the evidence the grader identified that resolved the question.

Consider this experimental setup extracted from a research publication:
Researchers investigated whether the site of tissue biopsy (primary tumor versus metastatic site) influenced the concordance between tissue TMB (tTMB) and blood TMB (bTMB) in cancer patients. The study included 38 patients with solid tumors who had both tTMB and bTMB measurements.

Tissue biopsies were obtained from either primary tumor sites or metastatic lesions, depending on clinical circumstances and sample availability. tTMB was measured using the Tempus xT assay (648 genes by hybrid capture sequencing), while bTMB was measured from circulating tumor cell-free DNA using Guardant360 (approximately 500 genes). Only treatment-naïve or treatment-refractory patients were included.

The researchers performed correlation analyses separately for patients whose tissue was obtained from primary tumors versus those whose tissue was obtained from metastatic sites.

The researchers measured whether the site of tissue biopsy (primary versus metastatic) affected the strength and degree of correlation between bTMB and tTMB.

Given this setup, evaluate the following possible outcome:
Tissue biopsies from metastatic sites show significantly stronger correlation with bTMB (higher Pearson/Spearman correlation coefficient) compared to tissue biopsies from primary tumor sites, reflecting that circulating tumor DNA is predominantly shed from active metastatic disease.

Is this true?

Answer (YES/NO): YES